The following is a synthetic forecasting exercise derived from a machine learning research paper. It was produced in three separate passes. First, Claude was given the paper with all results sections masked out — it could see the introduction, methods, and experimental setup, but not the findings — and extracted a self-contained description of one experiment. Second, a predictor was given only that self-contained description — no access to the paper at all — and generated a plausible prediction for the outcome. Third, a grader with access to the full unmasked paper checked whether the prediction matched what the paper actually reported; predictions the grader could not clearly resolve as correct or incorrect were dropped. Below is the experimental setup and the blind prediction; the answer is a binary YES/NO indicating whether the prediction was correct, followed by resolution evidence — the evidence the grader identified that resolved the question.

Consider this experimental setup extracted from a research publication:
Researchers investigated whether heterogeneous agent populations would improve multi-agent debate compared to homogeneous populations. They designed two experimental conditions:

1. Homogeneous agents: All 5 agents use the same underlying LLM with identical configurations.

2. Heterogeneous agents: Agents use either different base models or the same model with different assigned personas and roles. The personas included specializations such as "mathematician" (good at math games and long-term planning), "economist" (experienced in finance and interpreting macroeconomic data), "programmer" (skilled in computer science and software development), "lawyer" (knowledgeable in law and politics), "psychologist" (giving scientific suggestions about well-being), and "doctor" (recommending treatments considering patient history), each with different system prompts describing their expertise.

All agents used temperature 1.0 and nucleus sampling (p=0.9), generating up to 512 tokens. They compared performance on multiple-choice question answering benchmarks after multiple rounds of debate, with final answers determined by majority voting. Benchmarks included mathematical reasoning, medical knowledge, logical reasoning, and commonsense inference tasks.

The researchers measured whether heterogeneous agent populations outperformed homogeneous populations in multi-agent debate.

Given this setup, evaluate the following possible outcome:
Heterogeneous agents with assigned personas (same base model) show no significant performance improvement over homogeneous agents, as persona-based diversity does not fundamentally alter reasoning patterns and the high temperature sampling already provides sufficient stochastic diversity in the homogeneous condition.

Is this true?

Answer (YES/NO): NO